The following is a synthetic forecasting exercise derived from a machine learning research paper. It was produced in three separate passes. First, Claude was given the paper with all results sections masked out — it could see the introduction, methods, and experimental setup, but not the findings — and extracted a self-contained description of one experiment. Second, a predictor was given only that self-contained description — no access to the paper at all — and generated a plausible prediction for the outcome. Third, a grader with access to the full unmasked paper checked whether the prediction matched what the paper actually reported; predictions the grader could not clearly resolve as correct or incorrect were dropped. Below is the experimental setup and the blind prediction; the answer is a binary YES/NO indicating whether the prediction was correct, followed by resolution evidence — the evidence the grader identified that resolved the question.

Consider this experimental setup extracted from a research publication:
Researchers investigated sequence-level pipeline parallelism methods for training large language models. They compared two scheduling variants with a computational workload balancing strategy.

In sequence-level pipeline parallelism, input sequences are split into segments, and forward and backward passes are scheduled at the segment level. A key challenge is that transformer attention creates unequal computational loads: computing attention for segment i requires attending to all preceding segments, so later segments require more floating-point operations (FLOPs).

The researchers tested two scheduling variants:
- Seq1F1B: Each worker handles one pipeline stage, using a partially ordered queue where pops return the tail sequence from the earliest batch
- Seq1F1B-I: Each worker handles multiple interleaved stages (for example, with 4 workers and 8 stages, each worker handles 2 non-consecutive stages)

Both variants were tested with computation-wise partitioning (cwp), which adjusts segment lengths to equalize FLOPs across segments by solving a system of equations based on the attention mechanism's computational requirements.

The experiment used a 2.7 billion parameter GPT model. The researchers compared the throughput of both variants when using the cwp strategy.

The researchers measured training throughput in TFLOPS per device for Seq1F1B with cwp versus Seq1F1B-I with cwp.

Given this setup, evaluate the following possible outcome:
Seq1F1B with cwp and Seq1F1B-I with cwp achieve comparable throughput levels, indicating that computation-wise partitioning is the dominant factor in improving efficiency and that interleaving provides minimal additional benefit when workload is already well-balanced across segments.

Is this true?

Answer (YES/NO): YES